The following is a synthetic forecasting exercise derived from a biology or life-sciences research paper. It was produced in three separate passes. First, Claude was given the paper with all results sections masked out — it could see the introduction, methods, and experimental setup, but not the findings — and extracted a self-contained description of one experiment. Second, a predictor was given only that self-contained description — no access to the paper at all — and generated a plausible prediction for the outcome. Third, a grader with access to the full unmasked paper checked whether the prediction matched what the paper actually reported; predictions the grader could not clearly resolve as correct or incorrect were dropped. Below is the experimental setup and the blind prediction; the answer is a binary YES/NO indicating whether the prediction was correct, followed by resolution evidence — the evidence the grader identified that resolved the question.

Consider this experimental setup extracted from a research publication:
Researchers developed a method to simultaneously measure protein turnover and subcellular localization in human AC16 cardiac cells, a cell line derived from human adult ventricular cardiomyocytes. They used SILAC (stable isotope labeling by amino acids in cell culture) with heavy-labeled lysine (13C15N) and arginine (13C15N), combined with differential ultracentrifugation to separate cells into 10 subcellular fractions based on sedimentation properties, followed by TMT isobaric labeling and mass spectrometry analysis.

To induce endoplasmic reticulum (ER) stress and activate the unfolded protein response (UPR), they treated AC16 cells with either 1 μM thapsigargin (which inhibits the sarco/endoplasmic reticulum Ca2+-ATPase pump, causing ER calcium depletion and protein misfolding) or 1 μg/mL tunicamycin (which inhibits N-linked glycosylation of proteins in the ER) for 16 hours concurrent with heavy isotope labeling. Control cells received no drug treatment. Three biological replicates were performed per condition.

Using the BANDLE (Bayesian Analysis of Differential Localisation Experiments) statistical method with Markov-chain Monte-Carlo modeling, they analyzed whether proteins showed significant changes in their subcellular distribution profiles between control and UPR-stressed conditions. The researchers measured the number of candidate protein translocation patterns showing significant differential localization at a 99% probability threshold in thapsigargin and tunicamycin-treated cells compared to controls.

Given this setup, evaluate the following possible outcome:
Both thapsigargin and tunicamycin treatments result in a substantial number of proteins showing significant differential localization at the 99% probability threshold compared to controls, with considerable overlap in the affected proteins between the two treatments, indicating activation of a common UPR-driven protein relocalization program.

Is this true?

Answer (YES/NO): NO